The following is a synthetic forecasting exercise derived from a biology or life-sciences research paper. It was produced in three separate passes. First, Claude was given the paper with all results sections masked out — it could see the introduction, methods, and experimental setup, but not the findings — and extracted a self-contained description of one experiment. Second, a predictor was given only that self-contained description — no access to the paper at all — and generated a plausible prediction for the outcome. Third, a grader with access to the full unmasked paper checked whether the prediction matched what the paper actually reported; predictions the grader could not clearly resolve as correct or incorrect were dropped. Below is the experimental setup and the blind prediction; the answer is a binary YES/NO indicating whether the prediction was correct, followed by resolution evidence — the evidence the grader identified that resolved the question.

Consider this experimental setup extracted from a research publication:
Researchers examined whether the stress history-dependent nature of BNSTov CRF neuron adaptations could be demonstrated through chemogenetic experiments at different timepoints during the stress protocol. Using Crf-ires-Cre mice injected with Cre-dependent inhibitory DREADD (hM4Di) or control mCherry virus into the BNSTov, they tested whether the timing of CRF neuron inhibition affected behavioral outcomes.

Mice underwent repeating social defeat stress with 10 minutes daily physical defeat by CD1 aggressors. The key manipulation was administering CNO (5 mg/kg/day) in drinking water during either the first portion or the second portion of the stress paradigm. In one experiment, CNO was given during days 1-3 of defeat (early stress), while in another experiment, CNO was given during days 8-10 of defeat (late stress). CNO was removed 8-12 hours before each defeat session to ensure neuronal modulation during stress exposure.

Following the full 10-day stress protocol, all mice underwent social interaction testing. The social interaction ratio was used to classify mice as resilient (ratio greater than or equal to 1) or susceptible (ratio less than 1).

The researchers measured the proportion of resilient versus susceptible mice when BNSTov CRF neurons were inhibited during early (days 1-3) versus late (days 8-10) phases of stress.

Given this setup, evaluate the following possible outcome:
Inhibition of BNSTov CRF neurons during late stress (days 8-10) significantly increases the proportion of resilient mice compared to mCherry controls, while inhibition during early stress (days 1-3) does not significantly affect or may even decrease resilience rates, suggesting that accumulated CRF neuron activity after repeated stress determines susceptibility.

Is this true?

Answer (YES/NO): NO